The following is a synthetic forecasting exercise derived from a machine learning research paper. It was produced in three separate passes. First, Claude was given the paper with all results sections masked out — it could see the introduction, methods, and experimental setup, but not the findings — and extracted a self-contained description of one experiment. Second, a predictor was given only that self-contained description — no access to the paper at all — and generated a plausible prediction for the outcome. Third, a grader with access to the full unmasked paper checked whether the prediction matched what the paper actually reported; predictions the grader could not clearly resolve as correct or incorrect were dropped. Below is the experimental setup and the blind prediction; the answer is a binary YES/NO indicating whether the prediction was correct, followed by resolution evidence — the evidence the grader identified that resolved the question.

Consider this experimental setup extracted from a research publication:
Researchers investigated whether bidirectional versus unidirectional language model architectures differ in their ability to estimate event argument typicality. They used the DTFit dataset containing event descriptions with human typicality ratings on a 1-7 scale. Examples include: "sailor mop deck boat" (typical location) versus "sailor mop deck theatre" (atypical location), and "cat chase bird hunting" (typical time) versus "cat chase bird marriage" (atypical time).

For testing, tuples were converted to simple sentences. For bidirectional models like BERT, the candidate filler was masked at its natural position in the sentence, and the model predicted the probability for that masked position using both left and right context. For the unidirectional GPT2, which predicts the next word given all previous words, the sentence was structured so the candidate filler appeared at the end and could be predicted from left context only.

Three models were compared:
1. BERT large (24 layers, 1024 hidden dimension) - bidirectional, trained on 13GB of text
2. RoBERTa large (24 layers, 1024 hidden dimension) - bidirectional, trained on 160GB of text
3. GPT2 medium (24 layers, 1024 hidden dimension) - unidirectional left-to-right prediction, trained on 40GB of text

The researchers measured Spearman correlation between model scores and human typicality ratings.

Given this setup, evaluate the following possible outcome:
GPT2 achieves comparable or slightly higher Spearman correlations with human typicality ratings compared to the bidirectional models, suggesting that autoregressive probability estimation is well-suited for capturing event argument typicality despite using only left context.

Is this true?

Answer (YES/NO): YES